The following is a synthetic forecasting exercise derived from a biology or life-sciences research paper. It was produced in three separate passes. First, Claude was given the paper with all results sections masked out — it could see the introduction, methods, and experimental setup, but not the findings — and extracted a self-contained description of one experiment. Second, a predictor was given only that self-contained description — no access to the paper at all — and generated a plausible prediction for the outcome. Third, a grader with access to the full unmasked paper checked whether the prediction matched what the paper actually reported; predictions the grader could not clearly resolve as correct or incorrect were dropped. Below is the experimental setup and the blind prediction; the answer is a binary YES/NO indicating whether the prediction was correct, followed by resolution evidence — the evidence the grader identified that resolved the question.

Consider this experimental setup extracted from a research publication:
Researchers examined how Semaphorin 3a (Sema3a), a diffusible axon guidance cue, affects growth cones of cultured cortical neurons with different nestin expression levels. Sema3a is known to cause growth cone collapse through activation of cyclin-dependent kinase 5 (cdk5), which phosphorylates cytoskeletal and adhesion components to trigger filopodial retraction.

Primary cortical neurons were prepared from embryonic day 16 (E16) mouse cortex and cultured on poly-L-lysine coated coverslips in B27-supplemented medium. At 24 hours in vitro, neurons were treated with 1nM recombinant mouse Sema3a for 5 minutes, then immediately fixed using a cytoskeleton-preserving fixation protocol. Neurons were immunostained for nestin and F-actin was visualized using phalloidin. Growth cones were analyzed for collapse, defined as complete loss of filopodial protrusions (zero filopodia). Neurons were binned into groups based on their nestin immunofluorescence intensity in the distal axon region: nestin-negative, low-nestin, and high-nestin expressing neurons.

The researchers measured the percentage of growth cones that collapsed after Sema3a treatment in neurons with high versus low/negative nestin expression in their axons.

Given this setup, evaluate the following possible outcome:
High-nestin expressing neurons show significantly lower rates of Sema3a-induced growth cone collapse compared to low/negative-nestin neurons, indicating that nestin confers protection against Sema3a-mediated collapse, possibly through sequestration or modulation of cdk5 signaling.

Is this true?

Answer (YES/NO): NO